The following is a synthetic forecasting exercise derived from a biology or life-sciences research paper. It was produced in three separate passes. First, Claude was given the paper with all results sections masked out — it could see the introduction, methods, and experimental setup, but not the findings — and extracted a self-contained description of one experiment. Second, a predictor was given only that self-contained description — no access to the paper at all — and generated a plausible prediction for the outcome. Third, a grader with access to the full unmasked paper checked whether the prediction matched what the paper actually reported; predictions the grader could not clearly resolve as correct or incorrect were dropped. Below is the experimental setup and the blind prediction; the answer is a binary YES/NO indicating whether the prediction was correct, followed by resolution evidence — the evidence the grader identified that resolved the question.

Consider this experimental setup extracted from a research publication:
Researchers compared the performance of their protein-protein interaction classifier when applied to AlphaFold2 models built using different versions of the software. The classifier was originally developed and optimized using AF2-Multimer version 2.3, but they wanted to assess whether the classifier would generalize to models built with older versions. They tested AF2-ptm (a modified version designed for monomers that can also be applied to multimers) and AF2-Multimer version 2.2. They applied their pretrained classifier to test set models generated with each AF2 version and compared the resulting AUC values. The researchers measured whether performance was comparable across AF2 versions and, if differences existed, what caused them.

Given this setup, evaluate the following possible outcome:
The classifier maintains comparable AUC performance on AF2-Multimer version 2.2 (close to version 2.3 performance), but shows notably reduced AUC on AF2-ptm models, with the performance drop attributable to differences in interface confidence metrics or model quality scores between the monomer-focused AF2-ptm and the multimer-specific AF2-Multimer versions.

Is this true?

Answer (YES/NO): NO